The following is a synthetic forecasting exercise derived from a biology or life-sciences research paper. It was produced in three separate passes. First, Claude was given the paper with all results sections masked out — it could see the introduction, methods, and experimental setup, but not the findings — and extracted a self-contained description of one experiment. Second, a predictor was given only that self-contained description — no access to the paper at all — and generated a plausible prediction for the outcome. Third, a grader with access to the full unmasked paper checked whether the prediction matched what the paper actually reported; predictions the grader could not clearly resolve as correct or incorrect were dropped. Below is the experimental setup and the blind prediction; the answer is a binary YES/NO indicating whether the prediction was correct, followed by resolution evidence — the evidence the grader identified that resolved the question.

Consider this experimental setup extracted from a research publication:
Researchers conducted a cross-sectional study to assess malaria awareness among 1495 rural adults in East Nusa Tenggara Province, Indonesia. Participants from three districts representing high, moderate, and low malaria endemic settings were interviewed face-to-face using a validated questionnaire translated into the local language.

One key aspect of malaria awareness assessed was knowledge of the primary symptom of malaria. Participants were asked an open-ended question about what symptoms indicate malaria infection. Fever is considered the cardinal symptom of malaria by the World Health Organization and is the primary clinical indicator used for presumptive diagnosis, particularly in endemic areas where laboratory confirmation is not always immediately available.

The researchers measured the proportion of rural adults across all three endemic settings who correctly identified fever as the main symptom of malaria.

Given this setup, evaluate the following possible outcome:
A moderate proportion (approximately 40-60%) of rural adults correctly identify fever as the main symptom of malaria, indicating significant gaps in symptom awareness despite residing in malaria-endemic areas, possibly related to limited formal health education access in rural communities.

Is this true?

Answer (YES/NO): NO